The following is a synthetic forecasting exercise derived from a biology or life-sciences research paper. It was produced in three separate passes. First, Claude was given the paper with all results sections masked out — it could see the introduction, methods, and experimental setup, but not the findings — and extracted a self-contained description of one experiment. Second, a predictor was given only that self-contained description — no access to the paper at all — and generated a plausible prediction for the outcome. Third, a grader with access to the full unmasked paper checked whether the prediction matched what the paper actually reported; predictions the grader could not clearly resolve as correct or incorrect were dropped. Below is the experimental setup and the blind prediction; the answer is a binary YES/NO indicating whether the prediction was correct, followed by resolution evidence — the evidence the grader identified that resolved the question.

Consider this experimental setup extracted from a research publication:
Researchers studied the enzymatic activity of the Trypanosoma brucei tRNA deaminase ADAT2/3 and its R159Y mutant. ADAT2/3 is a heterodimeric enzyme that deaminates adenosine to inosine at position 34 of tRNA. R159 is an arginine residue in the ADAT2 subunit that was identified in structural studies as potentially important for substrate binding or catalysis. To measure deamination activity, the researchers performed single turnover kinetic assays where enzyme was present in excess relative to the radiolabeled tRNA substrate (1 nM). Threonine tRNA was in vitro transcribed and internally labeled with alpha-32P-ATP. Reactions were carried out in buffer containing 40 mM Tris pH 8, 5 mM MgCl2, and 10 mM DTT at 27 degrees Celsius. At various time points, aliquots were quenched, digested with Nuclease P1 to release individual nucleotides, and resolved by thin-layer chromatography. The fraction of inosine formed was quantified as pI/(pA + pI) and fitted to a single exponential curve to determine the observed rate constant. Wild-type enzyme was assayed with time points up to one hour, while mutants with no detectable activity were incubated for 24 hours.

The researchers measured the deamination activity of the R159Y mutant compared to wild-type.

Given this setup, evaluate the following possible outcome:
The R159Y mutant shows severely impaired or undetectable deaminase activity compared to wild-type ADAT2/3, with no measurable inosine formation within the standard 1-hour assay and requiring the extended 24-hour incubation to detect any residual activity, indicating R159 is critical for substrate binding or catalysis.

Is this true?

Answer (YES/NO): NO